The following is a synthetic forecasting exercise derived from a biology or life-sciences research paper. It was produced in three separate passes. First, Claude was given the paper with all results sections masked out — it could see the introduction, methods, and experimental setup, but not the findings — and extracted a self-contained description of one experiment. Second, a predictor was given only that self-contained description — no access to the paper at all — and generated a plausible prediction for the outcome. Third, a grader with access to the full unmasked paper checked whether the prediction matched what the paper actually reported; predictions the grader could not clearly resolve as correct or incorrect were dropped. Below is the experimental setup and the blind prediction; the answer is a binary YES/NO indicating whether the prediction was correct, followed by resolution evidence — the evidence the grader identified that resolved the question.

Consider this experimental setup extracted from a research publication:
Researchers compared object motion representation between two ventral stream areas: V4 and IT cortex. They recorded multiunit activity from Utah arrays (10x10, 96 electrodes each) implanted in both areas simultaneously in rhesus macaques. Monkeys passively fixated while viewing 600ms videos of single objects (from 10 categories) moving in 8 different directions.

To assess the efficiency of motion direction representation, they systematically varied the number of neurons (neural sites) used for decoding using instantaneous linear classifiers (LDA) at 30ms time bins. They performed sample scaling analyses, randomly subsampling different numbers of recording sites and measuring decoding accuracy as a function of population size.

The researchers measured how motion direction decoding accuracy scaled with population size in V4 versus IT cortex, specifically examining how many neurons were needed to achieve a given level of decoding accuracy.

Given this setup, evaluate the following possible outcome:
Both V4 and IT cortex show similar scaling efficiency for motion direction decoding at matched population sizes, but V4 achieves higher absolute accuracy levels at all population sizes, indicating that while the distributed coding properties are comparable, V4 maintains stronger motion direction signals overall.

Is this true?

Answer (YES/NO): NO